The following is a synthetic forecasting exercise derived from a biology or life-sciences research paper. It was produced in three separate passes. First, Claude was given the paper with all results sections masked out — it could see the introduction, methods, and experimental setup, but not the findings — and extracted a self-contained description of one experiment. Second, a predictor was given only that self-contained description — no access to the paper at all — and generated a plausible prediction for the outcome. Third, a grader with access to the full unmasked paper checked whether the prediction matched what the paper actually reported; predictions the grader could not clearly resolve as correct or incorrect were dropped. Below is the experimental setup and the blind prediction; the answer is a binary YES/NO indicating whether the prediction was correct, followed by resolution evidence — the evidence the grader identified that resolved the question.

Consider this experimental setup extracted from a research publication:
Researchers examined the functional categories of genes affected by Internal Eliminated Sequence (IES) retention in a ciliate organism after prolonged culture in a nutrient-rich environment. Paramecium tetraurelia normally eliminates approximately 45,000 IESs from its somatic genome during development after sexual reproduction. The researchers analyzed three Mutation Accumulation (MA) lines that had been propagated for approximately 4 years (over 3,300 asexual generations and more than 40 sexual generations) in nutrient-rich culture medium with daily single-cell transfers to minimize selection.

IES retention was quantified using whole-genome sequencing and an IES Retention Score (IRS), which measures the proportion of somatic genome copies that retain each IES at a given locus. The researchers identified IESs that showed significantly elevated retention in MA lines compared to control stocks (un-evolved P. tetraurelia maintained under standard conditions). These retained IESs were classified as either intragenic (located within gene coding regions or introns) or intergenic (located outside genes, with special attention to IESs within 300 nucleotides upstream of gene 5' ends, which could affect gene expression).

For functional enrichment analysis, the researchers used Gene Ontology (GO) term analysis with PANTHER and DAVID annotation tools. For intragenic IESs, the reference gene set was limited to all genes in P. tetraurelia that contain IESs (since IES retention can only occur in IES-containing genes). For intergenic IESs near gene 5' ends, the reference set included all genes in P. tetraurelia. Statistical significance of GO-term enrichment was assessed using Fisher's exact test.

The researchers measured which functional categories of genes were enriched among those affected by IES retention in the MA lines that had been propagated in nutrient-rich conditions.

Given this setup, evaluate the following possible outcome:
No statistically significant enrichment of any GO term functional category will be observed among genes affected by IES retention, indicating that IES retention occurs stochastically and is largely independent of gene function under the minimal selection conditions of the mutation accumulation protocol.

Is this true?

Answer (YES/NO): NO